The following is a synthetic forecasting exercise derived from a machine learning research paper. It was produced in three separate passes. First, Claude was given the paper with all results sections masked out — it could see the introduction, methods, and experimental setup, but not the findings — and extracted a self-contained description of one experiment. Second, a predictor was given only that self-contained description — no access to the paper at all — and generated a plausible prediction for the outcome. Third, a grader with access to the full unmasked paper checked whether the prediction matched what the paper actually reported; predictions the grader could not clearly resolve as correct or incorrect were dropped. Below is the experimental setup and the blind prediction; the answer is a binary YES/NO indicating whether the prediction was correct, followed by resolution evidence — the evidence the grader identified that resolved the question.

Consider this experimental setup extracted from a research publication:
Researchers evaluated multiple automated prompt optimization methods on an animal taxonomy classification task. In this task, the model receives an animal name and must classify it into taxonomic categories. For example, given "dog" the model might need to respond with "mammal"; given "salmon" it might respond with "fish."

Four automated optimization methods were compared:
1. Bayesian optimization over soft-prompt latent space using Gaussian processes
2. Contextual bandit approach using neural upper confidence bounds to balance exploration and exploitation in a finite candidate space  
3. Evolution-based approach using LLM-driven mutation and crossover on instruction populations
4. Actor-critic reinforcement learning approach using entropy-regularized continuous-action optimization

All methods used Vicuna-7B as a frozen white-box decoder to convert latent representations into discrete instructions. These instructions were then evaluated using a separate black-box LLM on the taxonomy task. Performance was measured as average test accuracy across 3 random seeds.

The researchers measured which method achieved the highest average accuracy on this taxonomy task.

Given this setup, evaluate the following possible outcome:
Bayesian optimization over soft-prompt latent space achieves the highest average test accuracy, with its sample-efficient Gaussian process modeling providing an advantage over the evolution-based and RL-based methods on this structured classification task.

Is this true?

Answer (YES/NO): NO